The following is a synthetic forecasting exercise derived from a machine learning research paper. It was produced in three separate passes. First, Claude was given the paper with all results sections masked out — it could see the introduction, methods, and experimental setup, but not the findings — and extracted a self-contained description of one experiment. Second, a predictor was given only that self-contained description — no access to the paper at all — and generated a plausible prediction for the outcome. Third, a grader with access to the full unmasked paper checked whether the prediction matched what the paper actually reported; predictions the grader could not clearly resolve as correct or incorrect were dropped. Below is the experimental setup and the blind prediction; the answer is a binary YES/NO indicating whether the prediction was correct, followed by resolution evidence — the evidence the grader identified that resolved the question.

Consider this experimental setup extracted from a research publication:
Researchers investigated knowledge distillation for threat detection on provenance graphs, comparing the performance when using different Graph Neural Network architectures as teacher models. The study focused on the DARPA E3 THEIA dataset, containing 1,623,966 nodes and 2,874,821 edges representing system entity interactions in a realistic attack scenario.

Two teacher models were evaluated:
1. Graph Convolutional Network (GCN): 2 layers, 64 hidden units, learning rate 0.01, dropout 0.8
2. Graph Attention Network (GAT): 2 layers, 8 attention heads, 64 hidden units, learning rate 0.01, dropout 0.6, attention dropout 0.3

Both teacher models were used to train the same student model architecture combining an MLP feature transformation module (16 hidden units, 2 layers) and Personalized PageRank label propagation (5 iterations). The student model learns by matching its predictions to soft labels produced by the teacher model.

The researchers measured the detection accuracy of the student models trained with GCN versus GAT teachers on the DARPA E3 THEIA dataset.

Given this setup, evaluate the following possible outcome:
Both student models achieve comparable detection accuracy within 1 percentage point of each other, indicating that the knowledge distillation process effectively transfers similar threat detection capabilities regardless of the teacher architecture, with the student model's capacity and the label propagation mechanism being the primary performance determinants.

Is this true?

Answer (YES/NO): YES